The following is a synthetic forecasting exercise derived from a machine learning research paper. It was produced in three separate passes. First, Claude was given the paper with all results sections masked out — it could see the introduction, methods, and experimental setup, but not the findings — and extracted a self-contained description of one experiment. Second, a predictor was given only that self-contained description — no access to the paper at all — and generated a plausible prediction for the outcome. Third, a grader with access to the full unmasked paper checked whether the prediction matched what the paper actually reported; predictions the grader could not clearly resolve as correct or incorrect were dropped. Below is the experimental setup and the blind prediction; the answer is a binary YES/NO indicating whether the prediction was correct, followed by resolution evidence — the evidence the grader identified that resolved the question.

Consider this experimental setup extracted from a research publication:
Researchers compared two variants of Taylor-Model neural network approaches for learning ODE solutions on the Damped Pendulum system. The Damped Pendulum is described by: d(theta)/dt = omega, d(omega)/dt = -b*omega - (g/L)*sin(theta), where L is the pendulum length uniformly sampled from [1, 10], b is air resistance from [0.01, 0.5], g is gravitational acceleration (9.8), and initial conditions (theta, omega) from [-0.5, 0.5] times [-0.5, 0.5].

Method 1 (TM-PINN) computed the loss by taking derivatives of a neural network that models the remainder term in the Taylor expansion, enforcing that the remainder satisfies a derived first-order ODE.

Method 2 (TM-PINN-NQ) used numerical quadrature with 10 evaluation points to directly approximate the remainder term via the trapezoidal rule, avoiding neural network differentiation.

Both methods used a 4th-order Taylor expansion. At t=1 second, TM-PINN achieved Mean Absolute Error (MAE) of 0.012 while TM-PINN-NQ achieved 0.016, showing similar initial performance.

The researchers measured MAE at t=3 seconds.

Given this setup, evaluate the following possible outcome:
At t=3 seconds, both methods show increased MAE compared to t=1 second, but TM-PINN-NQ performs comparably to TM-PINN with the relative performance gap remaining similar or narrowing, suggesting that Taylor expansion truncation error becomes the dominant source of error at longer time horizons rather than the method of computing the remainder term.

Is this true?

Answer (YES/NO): NO